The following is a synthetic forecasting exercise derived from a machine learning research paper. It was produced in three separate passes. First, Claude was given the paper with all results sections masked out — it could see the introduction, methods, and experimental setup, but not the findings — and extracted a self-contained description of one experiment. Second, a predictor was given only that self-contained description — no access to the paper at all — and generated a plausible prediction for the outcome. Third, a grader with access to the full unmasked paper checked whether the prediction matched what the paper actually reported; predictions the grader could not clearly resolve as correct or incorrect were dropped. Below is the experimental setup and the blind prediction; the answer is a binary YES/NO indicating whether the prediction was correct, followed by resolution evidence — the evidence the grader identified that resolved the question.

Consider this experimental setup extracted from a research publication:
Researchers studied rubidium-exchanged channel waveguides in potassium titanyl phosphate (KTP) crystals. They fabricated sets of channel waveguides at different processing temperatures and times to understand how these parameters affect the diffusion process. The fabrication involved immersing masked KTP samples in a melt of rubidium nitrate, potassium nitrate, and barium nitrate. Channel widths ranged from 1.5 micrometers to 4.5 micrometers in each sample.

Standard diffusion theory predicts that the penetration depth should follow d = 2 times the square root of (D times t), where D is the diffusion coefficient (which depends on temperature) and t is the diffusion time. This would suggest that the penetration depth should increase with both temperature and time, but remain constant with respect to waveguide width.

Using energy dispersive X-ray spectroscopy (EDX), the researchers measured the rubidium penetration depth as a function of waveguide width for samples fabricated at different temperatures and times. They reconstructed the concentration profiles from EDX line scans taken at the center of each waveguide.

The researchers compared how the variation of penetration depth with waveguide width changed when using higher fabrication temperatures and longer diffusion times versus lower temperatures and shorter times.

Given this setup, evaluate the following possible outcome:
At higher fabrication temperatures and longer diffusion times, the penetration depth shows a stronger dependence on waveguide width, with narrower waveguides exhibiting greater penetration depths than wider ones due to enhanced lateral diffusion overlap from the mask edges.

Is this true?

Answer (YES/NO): YES